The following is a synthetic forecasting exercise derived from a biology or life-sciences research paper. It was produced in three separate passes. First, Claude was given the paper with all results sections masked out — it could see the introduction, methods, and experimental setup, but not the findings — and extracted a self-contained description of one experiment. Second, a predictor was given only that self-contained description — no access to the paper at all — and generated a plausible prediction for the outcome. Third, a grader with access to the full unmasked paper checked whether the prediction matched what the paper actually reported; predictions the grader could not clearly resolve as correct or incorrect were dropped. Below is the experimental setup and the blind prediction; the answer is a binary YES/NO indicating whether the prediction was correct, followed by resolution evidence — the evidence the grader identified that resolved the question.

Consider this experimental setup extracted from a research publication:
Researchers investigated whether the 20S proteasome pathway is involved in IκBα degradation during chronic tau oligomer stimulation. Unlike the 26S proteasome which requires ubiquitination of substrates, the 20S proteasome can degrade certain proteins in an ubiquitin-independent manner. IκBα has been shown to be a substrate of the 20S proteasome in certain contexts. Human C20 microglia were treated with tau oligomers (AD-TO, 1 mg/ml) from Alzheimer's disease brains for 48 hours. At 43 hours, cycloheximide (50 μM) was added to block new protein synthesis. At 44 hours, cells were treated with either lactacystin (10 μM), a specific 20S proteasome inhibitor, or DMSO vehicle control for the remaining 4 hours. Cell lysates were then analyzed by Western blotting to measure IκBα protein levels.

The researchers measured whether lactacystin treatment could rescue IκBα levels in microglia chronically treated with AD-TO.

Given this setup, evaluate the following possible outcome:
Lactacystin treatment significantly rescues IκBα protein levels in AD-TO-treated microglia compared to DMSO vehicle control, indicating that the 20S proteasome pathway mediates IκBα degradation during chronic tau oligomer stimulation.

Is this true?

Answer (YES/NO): NO